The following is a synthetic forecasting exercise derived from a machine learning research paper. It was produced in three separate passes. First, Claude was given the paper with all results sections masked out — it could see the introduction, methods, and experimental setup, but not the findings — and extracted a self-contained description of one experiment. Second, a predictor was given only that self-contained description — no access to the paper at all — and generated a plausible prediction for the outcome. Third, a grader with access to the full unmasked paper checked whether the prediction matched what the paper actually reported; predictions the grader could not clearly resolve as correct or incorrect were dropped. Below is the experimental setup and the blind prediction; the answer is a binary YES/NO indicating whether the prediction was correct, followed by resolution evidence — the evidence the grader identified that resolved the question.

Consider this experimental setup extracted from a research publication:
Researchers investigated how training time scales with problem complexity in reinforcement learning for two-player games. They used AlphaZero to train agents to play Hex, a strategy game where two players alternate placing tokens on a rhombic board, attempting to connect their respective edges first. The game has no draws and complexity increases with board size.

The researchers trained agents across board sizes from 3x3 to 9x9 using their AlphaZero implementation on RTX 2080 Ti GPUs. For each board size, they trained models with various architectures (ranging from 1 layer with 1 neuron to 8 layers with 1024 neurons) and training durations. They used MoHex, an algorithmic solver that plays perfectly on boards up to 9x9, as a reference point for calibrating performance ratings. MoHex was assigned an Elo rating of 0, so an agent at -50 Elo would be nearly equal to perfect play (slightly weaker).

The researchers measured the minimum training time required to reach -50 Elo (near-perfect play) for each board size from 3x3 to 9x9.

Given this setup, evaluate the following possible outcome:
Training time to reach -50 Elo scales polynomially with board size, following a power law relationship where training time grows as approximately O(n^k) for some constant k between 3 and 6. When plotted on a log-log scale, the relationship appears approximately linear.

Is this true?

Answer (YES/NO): NO